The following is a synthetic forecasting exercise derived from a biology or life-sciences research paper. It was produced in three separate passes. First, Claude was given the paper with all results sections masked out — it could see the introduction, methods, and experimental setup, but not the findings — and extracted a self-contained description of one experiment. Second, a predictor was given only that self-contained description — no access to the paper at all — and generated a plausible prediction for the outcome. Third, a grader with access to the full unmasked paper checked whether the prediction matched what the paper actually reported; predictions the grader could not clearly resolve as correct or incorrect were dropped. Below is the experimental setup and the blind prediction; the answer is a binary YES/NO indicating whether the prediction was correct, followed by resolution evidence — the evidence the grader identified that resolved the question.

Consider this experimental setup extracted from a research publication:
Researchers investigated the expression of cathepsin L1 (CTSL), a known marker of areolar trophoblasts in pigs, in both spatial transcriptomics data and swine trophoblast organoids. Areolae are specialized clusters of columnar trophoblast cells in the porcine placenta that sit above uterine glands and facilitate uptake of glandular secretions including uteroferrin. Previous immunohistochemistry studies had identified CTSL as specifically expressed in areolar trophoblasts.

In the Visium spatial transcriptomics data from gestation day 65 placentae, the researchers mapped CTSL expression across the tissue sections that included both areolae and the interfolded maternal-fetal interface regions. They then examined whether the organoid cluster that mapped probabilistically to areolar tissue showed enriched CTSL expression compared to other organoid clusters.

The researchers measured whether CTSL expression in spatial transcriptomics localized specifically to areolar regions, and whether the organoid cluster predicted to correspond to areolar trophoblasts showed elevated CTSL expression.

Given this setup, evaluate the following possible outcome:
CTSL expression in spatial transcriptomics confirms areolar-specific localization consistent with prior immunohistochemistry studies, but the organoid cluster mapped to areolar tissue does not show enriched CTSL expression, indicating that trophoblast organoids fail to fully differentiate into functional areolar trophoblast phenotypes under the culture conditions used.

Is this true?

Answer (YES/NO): NO